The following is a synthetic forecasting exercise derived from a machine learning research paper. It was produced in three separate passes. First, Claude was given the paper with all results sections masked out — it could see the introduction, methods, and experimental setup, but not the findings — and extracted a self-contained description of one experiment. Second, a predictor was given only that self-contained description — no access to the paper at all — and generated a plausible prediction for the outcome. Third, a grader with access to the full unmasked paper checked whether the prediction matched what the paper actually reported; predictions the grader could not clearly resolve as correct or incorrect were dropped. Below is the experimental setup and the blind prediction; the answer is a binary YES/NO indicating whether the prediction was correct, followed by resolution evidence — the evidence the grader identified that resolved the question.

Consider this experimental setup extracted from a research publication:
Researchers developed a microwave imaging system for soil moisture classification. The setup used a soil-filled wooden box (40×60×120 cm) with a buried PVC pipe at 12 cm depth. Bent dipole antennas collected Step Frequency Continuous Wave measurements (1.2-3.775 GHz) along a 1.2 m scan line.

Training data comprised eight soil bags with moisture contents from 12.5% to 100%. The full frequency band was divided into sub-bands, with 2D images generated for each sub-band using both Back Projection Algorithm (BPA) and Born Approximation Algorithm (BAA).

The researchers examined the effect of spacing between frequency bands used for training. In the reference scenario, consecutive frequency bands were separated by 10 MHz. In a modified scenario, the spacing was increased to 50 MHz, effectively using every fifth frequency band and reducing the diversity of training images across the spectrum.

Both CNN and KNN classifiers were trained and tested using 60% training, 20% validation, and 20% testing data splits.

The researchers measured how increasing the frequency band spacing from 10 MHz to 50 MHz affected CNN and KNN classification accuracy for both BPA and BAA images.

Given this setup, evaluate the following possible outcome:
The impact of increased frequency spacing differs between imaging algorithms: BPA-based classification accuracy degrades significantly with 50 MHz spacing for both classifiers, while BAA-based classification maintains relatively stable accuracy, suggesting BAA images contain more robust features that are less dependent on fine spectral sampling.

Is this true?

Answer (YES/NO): NO